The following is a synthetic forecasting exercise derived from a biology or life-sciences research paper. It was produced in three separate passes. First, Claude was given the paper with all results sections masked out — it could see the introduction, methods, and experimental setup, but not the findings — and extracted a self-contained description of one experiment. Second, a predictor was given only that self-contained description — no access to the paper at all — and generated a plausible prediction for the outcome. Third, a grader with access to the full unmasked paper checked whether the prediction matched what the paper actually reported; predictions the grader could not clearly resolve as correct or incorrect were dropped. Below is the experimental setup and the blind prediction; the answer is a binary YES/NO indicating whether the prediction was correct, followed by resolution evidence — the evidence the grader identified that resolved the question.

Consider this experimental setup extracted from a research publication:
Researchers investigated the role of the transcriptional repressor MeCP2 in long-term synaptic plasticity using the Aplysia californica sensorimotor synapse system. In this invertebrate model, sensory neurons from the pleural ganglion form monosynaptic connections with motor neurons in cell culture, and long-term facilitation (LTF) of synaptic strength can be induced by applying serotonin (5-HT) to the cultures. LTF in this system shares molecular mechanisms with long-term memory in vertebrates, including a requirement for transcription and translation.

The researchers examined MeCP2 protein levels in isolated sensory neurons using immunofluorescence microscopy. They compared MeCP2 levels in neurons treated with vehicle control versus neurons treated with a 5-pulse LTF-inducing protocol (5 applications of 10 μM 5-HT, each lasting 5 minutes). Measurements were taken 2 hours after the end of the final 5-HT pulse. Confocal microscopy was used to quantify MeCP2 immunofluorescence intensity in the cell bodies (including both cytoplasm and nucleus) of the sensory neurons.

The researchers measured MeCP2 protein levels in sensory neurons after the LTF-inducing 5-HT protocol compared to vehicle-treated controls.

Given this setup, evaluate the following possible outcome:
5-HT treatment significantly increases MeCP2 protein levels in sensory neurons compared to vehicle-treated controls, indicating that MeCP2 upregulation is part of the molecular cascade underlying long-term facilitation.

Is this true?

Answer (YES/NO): NO